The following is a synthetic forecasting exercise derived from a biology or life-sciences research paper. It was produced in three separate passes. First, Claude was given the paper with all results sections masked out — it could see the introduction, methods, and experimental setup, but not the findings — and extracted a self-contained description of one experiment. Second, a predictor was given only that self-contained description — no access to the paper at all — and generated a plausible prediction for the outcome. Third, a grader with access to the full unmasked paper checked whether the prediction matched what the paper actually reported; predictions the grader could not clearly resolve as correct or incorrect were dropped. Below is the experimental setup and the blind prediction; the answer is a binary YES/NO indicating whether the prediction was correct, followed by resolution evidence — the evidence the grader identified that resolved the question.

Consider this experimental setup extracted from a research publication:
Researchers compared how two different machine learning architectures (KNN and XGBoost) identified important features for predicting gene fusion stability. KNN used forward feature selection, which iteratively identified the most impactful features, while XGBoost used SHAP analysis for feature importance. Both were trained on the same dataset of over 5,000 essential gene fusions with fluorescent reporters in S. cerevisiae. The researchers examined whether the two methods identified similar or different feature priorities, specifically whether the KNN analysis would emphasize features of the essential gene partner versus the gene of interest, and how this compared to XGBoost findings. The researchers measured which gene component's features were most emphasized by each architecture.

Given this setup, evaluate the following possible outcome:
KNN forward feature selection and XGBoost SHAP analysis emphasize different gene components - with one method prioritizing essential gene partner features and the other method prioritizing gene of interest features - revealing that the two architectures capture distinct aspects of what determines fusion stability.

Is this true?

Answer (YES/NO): YES